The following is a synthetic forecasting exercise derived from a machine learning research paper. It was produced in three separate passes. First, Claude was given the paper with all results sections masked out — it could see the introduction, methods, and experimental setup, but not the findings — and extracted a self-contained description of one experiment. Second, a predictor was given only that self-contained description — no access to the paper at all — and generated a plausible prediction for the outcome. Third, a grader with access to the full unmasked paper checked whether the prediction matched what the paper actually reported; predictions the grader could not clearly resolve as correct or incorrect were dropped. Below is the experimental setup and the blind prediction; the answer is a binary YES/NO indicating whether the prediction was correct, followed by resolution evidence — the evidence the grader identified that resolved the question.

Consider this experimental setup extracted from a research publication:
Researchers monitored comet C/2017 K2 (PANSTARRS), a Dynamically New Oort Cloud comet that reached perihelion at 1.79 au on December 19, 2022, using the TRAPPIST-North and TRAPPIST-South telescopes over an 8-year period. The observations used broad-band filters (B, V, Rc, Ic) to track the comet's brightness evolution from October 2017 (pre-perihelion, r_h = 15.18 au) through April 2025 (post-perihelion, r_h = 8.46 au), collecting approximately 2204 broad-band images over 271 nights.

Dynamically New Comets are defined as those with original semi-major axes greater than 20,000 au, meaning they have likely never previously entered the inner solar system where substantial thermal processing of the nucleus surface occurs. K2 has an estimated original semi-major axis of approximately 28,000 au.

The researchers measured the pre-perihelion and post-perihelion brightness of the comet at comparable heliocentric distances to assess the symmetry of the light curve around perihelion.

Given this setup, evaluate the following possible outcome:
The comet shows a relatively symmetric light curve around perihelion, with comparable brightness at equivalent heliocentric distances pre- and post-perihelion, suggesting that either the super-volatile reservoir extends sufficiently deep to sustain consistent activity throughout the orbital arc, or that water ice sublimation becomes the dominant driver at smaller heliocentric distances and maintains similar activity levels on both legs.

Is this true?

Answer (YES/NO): NO